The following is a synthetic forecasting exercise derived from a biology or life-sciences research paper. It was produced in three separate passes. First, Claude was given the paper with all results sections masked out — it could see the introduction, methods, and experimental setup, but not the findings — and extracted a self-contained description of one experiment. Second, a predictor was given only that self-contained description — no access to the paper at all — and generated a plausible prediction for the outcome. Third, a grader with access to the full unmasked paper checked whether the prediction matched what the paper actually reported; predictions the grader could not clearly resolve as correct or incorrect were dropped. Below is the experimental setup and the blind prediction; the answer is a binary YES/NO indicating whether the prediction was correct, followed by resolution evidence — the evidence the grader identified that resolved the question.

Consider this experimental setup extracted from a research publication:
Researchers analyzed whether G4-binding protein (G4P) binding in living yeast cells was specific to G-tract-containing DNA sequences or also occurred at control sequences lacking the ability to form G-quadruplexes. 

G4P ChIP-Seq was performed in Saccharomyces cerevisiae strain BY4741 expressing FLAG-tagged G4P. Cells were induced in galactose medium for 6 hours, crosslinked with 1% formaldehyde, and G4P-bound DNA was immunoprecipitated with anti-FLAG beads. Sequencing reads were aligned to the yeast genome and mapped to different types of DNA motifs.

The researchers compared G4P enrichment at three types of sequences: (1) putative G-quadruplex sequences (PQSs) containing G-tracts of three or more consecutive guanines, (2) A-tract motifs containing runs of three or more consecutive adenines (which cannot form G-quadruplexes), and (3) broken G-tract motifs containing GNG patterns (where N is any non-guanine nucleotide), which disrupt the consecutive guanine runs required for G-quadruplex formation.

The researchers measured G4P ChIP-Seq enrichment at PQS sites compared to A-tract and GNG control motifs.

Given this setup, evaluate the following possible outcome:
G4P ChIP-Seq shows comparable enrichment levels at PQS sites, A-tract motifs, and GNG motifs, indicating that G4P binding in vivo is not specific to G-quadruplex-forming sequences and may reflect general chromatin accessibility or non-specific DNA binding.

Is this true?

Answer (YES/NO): NO